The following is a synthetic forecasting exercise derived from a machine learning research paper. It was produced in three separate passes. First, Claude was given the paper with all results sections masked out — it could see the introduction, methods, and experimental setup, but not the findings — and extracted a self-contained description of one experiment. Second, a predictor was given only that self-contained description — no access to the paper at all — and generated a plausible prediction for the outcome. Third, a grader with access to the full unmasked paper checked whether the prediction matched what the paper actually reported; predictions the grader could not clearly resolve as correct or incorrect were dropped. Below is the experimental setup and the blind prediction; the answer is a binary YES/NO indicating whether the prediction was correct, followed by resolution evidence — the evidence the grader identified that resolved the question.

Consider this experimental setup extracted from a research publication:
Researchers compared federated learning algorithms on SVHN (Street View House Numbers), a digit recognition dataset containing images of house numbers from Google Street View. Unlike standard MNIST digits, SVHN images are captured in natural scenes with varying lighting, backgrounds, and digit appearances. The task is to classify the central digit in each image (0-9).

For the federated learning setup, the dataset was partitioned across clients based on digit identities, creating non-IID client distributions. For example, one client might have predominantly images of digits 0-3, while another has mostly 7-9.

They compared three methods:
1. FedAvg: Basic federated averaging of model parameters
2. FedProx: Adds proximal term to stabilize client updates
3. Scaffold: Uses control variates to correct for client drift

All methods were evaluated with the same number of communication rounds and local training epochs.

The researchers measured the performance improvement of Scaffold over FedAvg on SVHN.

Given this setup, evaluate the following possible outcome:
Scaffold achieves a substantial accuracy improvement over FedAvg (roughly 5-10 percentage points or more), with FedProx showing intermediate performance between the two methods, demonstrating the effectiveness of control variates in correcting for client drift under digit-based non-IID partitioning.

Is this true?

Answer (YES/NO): NO